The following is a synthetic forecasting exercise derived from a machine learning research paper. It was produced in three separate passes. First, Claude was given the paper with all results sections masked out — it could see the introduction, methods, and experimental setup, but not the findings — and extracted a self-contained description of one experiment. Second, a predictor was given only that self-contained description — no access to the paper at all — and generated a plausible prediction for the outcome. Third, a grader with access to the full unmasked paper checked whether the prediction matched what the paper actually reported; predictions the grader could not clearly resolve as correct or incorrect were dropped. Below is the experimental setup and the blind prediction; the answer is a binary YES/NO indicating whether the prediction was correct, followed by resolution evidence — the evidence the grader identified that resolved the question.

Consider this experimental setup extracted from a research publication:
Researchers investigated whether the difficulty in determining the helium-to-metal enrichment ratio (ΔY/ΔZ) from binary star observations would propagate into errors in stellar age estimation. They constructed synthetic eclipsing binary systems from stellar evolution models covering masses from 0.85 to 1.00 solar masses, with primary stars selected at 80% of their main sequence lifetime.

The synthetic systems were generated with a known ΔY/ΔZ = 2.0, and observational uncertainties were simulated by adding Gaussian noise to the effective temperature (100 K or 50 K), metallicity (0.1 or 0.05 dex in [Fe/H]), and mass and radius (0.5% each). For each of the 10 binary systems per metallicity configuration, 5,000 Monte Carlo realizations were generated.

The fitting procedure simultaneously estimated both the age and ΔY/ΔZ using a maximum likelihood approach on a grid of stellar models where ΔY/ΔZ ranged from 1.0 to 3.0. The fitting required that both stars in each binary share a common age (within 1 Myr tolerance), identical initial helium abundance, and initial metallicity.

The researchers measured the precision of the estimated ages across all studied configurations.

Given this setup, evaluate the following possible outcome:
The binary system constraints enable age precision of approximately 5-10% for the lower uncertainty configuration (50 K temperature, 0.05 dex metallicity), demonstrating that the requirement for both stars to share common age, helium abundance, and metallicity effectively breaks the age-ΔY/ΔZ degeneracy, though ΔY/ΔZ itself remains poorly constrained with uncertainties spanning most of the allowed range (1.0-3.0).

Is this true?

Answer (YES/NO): YES